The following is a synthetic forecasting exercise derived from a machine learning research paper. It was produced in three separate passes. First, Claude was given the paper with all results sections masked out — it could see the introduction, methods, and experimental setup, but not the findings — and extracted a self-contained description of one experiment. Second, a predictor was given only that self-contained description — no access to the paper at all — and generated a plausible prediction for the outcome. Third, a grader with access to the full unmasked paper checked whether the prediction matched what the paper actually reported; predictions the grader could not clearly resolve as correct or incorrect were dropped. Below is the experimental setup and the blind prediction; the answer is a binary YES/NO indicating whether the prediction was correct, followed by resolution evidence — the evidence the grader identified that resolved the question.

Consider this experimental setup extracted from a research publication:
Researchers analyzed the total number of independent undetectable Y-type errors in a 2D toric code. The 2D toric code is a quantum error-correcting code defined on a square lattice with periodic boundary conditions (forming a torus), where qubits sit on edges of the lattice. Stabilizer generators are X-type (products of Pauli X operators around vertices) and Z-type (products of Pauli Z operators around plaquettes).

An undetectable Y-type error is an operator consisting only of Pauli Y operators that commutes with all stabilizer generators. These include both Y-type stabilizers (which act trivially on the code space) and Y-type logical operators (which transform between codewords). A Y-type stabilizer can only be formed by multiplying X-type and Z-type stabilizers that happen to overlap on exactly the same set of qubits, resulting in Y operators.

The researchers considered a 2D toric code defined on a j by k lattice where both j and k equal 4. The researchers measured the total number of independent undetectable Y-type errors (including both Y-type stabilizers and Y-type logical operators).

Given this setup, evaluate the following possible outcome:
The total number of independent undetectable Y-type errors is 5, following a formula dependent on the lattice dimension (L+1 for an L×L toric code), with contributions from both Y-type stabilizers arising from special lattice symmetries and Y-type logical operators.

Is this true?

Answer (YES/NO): NO